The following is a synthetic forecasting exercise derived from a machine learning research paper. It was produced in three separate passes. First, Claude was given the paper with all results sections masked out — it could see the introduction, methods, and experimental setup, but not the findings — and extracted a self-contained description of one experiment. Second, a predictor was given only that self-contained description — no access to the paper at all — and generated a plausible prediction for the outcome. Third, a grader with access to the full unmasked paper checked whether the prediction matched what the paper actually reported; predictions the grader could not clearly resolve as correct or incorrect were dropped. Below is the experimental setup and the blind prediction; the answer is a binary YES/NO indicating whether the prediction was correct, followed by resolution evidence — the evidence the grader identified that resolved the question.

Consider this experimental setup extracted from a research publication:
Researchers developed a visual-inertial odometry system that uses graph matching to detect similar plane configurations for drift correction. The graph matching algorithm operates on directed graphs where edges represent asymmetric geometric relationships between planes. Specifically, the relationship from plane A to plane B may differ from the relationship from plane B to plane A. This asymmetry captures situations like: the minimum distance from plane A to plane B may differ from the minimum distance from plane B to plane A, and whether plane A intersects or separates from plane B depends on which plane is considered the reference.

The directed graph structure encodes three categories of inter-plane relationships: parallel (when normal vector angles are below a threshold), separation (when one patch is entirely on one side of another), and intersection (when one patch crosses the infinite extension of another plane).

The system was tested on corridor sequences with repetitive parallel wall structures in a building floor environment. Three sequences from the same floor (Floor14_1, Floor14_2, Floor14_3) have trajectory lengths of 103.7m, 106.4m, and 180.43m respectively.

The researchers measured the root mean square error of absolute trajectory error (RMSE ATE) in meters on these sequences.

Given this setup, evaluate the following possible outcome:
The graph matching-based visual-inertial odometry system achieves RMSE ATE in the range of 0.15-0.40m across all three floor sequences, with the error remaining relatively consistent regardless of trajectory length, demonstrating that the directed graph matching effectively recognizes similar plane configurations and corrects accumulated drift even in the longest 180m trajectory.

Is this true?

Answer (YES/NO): NO